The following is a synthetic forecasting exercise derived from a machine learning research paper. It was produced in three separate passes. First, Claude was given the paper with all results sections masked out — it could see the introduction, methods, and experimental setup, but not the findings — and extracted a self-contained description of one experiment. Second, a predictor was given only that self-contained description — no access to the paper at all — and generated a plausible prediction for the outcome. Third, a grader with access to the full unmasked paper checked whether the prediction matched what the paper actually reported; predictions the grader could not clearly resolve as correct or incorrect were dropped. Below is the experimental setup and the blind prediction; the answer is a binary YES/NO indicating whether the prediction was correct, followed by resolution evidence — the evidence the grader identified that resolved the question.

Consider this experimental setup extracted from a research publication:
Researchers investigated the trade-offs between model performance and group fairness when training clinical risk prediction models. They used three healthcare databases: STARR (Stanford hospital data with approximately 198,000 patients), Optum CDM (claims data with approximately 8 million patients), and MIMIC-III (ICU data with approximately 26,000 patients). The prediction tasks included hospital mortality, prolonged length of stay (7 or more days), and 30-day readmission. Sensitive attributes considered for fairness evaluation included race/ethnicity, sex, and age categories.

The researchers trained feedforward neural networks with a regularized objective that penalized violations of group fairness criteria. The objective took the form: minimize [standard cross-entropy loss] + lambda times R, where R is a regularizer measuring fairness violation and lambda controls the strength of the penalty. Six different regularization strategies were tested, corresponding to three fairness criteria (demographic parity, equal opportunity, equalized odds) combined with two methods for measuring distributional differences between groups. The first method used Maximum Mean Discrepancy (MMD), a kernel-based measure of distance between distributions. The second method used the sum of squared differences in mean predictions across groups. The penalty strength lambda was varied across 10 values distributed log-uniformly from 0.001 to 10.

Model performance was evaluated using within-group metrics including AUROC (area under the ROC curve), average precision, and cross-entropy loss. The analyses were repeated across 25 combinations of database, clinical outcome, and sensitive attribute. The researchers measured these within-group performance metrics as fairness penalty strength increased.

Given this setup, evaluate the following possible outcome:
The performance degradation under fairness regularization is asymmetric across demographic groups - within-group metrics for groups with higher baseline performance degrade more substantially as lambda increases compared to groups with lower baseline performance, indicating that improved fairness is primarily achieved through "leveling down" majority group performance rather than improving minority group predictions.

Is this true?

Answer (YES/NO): NO